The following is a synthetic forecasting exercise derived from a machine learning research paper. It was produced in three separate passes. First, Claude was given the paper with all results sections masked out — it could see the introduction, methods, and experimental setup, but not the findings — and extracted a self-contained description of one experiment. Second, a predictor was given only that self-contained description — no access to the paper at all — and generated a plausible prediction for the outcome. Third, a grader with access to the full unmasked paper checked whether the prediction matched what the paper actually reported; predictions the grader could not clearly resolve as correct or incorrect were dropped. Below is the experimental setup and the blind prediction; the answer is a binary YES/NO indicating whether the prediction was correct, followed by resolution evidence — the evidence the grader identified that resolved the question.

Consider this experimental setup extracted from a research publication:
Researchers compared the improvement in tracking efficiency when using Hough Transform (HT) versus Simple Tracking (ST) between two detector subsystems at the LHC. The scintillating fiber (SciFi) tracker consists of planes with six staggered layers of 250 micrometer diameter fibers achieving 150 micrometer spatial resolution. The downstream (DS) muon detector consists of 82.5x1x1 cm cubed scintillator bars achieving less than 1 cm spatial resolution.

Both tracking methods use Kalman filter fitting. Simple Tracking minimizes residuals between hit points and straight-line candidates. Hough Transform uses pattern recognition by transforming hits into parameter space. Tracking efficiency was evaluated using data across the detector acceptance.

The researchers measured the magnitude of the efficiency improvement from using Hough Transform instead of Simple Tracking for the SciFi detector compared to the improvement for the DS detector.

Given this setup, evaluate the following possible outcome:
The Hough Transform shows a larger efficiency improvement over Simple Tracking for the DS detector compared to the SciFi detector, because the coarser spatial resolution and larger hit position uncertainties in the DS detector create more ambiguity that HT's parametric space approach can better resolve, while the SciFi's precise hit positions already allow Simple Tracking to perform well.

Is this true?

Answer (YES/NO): NO